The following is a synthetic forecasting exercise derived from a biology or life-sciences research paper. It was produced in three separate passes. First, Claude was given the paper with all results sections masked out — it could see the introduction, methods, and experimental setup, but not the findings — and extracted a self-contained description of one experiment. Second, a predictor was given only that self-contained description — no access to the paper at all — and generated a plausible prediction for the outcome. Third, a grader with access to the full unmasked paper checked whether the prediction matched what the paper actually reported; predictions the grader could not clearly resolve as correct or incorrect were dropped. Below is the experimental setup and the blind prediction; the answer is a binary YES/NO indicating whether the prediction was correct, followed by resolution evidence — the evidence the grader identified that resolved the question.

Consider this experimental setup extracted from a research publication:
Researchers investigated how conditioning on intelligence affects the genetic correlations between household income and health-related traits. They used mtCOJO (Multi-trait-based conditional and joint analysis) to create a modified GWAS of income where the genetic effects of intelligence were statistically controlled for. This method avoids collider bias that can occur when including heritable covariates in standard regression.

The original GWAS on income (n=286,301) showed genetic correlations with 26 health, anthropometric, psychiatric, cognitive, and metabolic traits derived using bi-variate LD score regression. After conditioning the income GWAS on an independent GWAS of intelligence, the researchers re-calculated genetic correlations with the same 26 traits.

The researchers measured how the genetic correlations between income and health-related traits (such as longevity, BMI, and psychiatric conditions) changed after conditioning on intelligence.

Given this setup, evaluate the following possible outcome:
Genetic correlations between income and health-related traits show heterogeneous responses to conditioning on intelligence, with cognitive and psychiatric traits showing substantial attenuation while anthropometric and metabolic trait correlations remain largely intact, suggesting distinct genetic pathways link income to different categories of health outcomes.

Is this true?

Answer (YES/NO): NO